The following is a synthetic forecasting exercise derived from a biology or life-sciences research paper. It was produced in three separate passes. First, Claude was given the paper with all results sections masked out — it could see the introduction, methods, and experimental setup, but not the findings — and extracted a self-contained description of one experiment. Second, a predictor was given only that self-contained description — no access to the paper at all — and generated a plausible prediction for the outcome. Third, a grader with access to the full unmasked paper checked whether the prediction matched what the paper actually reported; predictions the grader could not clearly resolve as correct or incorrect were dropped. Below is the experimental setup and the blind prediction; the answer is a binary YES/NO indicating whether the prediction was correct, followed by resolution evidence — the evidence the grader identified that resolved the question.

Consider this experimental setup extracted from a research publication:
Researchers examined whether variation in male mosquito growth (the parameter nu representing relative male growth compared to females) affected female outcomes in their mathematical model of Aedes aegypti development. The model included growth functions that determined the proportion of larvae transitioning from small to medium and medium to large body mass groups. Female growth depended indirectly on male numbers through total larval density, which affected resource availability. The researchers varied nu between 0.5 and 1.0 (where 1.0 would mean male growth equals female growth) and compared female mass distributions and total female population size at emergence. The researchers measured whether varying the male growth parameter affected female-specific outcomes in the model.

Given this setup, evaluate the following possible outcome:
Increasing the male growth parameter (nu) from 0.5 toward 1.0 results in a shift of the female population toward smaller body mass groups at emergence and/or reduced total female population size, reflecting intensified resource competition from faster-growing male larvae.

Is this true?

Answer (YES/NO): NO